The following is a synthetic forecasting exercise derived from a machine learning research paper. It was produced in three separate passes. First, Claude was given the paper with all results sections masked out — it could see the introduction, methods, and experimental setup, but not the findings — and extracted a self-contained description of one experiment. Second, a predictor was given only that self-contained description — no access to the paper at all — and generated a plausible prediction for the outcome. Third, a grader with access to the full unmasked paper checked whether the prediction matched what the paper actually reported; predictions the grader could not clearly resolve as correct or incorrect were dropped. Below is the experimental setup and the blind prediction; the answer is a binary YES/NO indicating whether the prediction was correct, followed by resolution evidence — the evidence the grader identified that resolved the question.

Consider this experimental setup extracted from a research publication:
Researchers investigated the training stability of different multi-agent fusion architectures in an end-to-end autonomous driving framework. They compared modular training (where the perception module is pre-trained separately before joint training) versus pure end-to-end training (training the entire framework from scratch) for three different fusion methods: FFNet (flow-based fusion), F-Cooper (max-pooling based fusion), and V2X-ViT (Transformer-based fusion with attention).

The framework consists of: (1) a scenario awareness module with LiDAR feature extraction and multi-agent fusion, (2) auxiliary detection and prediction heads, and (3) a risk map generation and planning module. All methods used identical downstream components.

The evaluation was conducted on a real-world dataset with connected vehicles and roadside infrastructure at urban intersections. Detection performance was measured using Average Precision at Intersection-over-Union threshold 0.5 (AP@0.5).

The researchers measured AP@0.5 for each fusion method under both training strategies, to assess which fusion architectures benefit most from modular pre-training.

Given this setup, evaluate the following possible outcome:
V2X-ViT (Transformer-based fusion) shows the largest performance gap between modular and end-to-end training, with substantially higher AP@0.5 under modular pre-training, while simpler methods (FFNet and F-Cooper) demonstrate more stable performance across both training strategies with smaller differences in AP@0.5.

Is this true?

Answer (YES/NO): YES